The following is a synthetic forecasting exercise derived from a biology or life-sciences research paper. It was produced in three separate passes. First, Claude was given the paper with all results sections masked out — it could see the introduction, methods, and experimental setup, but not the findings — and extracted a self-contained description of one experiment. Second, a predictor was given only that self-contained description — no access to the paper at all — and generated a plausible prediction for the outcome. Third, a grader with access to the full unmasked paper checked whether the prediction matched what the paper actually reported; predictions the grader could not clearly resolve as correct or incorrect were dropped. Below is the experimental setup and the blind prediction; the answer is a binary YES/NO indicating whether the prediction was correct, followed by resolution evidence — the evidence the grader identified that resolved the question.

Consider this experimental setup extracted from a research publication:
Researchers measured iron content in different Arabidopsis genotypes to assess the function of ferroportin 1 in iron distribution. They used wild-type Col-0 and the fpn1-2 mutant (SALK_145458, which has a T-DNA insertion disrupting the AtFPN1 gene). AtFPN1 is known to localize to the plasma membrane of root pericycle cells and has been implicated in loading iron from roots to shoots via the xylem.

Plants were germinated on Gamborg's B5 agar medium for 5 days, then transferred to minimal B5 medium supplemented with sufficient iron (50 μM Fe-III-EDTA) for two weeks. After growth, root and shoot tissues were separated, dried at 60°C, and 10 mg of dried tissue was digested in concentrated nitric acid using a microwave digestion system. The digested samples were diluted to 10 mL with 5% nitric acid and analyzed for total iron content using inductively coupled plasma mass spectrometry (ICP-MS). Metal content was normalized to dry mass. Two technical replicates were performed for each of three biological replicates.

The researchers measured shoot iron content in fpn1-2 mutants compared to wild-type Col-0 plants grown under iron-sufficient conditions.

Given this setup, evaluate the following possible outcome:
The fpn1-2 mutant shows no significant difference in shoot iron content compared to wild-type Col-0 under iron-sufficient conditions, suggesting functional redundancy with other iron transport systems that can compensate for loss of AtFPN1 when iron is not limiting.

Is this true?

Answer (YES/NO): NO